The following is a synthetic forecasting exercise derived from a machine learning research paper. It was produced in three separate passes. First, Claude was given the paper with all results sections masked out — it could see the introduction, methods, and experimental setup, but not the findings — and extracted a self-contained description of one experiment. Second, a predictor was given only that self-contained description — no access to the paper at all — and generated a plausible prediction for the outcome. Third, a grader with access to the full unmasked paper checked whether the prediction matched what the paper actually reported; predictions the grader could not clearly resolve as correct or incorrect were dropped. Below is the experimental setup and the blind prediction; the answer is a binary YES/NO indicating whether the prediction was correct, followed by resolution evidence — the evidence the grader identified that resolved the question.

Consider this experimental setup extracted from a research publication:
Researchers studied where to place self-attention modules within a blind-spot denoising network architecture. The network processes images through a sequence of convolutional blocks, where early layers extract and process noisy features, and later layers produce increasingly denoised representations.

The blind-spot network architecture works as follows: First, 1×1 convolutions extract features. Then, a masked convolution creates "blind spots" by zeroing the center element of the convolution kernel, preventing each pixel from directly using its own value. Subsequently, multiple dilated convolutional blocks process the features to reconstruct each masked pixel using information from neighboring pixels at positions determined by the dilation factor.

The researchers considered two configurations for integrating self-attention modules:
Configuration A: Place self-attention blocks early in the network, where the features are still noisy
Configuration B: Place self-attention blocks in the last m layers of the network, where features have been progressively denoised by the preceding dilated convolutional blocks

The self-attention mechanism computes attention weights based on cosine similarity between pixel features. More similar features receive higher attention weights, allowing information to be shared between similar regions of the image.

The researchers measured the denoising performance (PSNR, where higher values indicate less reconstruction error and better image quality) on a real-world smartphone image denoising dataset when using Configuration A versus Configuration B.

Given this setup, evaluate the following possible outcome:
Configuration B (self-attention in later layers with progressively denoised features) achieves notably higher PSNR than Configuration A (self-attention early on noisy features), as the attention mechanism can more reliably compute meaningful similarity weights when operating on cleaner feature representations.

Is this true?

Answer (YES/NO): YES